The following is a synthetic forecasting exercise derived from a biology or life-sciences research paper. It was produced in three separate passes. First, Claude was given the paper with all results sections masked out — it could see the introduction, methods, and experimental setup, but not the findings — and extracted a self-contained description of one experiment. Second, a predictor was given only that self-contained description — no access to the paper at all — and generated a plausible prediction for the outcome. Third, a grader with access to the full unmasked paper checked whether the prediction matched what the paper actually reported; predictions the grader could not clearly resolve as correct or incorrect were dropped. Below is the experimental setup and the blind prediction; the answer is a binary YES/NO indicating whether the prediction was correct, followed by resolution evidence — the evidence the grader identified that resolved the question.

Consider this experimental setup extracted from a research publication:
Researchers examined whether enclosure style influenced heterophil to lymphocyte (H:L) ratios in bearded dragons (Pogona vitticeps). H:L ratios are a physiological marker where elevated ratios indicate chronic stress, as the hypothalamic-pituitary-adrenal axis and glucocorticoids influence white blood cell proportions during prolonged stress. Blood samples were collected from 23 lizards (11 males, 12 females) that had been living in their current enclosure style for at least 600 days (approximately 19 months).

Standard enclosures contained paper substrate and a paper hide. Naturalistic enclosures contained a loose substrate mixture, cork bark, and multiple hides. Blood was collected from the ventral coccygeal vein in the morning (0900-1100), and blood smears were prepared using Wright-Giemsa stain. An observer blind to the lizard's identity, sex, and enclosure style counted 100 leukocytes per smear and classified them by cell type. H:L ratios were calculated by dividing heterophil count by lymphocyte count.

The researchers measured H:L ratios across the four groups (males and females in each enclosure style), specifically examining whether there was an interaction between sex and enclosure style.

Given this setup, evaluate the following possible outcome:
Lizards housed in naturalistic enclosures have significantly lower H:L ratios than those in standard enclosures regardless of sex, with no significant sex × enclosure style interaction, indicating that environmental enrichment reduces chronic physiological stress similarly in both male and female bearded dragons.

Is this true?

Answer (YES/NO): NO